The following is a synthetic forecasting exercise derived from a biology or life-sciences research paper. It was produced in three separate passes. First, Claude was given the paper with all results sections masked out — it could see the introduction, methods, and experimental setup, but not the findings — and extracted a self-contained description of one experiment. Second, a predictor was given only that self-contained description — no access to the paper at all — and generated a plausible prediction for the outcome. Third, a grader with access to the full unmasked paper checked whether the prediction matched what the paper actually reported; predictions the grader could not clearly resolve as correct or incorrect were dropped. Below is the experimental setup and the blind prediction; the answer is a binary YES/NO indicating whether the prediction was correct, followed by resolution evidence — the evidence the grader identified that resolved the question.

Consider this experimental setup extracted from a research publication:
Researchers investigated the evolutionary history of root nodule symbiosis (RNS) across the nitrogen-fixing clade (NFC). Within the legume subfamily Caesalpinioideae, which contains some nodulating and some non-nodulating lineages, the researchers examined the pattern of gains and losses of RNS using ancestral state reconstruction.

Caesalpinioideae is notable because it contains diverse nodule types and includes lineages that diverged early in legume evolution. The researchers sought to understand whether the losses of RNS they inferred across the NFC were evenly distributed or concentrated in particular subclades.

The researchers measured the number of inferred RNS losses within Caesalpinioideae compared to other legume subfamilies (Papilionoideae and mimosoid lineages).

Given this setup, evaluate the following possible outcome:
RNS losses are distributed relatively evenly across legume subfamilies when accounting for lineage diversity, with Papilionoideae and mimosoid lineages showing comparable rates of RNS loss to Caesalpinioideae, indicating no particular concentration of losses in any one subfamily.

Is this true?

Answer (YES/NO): NO